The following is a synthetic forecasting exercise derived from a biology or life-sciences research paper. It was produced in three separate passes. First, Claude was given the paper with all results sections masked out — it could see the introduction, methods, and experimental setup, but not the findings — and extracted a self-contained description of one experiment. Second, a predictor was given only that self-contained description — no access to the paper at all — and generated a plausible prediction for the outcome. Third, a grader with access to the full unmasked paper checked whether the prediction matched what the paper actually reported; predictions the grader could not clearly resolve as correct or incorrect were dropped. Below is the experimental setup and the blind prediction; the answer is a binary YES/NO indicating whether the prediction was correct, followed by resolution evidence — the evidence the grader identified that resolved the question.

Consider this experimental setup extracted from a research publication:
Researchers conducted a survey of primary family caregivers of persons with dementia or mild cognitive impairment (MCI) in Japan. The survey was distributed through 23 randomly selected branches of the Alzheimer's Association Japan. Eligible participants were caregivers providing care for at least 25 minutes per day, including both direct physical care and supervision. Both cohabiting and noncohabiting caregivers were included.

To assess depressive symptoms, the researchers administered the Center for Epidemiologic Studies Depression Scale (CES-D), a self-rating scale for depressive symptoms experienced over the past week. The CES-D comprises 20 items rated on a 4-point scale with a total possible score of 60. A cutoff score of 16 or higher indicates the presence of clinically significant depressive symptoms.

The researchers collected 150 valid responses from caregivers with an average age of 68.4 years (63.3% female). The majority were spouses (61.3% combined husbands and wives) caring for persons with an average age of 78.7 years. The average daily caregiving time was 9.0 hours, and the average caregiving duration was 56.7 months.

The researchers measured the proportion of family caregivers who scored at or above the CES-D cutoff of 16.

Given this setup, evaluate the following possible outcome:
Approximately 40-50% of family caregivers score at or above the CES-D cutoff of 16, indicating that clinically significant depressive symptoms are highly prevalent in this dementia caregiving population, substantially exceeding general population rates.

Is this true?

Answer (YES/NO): NO